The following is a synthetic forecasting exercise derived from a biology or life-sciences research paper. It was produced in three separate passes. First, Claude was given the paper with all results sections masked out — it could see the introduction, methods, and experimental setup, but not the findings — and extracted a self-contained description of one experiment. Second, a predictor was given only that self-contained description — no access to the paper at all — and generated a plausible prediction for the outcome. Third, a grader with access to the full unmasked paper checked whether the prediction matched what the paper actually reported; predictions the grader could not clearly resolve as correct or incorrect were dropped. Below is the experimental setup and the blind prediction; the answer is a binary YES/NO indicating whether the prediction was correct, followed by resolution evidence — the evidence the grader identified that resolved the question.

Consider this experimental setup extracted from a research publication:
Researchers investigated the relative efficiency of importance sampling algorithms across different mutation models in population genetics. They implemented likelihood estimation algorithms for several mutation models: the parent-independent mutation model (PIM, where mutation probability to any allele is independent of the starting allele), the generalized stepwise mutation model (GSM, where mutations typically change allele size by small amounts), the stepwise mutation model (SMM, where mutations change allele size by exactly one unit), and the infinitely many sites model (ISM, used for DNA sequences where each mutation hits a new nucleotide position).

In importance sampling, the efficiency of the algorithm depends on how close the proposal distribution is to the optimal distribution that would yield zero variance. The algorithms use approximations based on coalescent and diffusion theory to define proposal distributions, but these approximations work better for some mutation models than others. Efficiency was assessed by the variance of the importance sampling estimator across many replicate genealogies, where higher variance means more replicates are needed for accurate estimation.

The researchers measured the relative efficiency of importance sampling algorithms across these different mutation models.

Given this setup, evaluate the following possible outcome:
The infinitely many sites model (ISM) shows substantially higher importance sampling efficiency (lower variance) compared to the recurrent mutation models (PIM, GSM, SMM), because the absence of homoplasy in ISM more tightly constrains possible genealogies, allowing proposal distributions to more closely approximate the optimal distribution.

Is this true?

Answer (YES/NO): NO